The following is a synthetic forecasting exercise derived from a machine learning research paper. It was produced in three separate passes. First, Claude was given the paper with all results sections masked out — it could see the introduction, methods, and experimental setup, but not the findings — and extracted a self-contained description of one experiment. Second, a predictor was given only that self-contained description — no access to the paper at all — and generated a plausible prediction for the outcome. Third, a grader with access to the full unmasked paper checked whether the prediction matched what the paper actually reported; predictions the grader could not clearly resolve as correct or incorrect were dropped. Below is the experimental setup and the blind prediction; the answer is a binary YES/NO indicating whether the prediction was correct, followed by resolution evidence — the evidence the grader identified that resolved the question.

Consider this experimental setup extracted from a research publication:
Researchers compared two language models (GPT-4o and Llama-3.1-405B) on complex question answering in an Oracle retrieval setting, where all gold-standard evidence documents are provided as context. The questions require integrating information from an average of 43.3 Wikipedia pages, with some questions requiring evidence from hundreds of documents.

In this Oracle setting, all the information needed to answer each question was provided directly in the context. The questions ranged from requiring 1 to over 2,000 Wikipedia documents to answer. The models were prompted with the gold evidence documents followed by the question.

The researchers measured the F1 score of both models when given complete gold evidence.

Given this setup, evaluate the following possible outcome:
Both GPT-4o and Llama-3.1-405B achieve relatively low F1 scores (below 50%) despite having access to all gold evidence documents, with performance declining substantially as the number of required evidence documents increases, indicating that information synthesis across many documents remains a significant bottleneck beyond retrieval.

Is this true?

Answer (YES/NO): NO